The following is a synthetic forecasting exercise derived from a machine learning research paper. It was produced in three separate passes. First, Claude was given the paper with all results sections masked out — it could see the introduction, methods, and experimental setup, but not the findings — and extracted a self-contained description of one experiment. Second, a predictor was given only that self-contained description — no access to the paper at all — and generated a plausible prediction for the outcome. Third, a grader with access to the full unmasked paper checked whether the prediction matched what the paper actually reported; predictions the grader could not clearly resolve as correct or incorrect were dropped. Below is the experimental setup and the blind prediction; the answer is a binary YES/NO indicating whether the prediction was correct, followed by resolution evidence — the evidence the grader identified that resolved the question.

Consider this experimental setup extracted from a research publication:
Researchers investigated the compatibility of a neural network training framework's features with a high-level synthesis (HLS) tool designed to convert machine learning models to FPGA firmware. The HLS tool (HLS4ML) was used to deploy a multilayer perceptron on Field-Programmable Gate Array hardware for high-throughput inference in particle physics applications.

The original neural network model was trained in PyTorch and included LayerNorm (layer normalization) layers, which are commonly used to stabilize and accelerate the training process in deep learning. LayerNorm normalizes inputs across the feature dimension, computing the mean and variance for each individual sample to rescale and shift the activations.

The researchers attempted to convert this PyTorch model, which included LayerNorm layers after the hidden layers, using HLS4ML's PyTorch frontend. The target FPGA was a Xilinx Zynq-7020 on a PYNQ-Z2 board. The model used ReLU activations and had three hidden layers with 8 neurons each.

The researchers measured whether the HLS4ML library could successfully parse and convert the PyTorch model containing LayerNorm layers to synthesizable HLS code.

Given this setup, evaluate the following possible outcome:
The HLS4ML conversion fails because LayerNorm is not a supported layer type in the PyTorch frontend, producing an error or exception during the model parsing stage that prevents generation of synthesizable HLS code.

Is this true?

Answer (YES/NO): YES